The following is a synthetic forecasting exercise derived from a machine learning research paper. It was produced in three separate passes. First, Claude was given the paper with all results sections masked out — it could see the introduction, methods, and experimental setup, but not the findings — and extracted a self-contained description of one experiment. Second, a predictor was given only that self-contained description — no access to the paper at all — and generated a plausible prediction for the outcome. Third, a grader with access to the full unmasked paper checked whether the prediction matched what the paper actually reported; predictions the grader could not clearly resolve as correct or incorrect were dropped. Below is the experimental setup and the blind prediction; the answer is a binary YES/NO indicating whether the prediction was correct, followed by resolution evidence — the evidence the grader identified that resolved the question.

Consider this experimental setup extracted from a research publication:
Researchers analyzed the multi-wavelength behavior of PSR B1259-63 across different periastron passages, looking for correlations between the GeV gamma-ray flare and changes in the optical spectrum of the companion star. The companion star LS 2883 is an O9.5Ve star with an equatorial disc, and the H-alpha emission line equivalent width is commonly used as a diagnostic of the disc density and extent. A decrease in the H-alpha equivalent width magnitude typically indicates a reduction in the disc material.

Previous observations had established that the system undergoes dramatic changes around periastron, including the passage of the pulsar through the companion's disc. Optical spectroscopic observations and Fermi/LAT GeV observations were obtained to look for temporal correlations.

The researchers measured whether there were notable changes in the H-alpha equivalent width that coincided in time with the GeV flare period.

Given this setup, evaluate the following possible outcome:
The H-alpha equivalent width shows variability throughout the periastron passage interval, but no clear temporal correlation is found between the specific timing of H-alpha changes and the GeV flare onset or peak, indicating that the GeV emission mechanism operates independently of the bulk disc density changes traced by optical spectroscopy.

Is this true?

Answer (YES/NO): NO